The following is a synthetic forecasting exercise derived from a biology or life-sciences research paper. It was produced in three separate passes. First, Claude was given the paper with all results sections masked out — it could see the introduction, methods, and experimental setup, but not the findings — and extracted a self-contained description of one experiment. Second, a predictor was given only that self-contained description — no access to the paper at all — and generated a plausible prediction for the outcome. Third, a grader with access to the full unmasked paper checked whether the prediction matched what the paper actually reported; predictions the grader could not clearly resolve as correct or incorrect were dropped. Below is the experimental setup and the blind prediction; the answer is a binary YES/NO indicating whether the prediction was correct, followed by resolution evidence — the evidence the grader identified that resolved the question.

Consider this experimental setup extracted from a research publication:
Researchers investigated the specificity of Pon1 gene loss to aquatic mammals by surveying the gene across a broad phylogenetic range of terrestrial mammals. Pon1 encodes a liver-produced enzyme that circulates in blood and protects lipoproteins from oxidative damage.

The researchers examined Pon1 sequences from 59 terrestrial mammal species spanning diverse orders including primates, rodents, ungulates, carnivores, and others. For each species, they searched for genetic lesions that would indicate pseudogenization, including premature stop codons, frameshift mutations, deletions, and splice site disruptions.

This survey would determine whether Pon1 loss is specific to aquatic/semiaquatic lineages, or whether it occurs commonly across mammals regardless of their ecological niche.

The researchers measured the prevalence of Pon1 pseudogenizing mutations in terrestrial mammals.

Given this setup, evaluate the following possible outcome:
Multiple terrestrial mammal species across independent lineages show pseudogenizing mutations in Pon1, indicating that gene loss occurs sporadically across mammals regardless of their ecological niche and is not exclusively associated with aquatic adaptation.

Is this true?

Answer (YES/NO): NO